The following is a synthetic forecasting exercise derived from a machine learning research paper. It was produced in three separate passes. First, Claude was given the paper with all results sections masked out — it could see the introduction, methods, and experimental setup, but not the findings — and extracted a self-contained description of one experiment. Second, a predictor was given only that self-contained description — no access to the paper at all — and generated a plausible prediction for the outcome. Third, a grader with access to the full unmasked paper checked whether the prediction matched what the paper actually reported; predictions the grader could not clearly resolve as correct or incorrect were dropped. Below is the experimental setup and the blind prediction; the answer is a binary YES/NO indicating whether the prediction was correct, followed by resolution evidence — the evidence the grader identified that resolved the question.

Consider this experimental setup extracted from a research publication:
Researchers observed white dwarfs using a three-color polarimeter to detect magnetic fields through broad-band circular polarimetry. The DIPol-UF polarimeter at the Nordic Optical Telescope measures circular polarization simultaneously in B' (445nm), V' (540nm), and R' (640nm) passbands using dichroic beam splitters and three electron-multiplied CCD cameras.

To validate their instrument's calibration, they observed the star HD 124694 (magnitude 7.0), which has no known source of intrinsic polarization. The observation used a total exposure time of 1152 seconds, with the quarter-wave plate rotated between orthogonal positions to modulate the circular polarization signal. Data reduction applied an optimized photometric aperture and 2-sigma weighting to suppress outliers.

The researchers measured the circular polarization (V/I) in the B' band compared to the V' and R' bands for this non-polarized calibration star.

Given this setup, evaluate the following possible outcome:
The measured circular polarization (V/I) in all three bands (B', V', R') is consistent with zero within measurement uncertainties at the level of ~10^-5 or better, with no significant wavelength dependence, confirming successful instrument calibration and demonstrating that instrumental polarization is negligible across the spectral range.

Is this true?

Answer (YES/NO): NO